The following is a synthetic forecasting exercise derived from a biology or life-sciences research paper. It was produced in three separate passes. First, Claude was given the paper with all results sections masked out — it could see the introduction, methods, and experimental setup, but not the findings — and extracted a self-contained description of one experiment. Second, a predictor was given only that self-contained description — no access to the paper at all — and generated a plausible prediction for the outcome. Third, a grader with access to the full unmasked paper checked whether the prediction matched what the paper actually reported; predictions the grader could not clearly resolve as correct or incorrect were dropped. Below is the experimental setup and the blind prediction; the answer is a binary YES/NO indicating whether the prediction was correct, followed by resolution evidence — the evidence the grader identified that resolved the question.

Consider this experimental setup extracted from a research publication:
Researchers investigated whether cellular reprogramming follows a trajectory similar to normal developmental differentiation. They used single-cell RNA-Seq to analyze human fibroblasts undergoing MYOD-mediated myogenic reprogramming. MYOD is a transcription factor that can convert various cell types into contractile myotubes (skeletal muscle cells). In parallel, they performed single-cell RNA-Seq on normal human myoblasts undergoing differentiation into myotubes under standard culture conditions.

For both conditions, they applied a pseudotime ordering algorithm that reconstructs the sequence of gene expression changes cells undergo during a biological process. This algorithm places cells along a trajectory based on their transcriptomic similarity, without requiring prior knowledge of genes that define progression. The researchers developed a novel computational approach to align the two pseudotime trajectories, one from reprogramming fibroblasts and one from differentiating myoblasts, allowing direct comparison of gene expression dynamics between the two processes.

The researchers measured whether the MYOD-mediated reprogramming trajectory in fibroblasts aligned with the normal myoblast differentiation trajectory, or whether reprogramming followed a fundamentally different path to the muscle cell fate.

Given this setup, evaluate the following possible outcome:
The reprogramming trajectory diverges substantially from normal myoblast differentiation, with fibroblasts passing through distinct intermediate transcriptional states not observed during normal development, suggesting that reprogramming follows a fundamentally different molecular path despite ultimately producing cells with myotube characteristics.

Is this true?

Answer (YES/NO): NO